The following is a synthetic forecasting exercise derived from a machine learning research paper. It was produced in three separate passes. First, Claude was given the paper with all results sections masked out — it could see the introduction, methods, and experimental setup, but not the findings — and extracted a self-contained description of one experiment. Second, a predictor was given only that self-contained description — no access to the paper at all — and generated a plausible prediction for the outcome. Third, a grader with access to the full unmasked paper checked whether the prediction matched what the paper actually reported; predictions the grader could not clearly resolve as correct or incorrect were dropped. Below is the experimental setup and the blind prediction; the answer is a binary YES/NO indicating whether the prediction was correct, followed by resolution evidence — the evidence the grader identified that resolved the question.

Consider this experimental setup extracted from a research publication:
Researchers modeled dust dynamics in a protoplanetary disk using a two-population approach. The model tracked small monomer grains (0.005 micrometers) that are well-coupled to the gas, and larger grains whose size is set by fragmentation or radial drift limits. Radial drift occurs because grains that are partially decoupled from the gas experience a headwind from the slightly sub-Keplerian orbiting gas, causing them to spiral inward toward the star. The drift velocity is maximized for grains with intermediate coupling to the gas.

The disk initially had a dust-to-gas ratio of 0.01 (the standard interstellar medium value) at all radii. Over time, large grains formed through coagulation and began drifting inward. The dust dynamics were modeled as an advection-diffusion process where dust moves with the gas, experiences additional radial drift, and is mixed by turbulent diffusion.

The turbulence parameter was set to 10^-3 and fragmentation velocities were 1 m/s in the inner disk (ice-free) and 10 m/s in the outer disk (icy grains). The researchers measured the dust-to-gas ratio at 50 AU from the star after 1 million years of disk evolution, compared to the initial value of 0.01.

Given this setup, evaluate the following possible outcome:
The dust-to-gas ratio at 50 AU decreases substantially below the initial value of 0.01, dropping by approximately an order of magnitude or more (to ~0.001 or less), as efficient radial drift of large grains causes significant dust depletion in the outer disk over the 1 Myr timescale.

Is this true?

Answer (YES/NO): YES